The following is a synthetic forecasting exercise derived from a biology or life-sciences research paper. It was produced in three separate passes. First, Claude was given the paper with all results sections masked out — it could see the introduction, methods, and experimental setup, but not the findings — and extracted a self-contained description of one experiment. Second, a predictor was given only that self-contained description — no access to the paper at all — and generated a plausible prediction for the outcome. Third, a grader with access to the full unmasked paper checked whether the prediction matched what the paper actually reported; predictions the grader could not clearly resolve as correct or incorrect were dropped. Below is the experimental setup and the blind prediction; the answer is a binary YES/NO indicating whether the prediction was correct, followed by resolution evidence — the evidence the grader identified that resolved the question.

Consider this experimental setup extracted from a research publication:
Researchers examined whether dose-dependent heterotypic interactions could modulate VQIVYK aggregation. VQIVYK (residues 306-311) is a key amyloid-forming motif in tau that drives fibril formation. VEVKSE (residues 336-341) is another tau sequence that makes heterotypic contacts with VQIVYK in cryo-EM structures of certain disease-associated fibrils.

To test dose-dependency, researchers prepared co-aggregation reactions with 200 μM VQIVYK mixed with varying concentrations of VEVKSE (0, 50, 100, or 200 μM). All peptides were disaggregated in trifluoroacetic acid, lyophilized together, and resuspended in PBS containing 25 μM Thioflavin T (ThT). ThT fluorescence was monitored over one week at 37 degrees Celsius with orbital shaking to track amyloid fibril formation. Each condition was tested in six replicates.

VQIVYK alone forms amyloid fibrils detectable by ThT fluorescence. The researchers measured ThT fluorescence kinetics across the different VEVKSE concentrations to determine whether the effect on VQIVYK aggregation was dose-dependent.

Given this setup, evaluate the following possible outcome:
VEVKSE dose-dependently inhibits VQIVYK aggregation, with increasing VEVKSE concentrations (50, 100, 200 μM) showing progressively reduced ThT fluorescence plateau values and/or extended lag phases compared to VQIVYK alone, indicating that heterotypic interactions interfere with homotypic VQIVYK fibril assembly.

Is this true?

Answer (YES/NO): NO